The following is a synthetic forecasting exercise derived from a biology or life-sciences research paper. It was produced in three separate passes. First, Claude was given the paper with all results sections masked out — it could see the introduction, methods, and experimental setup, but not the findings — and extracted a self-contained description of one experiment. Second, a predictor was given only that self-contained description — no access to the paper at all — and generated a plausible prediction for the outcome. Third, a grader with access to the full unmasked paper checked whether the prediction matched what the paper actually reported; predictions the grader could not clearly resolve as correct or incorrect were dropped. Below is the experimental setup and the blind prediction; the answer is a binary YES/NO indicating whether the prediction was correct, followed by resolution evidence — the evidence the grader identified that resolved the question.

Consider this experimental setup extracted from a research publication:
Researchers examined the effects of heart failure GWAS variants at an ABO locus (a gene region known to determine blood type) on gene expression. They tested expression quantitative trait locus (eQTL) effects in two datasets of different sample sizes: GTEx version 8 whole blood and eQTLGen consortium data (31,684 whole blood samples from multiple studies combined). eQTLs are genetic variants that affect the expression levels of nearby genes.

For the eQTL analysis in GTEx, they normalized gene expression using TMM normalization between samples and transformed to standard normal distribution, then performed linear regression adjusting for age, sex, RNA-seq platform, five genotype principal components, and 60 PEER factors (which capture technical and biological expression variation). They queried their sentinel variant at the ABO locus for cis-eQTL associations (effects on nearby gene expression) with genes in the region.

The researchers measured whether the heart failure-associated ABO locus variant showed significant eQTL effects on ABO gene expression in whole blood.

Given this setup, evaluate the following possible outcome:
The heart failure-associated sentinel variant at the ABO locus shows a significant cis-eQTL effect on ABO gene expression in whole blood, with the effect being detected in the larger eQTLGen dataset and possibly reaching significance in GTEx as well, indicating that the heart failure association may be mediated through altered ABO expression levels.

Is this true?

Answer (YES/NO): YES